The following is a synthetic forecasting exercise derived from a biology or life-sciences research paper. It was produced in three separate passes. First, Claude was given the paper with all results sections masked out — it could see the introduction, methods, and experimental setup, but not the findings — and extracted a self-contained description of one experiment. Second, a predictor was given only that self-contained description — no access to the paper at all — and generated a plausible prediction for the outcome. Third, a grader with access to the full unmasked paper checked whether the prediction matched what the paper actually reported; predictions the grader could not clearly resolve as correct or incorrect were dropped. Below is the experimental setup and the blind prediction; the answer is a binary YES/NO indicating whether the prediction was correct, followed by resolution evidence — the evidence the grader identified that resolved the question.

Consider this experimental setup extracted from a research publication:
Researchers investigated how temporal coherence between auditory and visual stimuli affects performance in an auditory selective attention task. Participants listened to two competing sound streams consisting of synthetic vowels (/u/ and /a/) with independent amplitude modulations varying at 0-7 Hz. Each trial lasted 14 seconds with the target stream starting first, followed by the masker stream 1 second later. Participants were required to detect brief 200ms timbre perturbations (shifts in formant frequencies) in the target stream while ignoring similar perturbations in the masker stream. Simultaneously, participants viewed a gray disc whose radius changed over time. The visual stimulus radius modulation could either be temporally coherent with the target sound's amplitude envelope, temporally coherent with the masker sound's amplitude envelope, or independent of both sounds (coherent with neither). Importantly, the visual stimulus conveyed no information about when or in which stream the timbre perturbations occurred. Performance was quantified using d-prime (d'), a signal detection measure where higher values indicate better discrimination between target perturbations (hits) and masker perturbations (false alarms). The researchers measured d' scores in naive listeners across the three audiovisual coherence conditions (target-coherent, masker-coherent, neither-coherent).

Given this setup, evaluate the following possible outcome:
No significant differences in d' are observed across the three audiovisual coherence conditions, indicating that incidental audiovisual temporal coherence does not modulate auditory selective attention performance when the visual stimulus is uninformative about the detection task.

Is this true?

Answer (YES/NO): NO